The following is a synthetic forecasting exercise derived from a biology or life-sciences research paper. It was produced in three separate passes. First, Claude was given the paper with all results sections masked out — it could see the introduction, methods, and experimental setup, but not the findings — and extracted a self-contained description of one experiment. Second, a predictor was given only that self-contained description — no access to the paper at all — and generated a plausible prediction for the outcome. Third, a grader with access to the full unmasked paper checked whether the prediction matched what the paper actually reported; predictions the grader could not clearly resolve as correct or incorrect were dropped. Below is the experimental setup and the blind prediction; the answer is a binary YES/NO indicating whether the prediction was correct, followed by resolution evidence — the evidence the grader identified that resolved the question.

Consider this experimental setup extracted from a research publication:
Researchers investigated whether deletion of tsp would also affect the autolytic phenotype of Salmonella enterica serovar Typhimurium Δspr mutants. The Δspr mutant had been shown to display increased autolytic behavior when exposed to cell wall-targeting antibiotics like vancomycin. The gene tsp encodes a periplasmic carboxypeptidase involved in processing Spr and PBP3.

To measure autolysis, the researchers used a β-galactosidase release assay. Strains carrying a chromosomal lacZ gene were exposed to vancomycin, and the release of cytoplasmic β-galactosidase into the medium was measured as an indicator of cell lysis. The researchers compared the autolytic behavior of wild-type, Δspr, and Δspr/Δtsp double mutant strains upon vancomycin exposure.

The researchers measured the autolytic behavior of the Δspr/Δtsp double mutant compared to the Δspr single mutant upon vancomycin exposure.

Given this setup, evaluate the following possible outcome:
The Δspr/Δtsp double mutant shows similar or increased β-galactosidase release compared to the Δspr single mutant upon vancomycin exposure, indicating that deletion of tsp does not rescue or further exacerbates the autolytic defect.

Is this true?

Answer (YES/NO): NO